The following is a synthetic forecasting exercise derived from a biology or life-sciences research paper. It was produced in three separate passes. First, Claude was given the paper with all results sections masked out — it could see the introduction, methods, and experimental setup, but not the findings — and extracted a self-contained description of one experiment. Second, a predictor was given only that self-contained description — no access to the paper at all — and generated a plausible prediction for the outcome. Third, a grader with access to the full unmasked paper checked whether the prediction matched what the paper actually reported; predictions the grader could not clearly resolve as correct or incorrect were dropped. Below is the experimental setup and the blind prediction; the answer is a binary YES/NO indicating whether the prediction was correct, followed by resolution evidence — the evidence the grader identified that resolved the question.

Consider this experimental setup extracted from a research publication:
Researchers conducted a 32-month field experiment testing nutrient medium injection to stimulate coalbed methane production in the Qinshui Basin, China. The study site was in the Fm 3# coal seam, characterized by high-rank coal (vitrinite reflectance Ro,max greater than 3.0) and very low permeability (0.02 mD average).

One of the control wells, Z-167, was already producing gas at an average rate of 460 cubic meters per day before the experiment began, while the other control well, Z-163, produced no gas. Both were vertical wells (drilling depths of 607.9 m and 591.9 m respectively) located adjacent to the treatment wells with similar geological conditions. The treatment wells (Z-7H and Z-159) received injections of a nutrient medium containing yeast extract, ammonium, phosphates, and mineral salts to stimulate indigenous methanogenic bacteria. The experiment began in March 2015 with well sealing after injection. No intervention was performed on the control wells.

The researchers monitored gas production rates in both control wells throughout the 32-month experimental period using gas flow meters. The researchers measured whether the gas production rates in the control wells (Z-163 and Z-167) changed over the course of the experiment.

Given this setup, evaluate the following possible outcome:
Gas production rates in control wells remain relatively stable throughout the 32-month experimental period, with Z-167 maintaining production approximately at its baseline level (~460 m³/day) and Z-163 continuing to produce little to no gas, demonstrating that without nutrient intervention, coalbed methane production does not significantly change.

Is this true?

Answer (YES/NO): YES